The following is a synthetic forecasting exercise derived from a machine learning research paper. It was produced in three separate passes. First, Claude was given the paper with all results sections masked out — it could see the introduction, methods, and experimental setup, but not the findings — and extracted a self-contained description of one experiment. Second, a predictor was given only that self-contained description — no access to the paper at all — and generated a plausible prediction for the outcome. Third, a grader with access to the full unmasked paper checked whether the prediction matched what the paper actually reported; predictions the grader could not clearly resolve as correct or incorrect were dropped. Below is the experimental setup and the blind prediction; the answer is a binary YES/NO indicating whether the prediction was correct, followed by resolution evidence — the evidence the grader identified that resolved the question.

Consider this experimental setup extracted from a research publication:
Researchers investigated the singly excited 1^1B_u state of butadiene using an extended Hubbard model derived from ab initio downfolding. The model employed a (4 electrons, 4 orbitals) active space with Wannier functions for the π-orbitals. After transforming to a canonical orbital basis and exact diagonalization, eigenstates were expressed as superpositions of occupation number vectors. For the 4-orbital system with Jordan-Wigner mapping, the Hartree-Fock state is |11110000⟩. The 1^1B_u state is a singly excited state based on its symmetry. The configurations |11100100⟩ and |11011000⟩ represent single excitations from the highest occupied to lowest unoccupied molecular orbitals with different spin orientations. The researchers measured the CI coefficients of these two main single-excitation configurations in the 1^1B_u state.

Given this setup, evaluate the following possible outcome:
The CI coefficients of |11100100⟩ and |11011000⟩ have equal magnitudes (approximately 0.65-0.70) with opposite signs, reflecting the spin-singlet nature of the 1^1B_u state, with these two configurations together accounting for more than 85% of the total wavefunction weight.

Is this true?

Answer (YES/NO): YES